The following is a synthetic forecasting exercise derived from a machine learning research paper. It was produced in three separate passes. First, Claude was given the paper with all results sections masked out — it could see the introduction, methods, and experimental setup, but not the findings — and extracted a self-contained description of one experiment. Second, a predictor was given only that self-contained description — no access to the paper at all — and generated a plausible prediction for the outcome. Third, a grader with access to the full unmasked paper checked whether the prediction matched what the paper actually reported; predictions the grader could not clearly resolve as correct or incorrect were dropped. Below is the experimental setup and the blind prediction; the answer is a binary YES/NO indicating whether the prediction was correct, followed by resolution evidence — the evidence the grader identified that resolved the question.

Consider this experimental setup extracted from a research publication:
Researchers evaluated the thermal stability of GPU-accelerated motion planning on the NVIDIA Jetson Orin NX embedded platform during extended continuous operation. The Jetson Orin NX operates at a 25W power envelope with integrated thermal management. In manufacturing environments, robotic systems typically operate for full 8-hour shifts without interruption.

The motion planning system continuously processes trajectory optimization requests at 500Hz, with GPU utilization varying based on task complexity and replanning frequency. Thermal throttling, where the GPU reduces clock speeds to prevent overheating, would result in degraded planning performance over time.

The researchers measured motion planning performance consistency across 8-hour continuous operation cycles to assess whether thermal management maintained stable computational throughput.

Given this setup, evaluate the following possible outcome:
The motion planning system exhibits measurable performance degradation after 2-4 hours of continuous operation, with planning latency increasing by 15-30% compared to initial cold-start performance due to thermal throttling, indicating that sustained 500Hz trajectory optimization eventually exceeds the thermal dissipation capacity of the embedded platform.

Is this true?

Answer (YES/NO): NO